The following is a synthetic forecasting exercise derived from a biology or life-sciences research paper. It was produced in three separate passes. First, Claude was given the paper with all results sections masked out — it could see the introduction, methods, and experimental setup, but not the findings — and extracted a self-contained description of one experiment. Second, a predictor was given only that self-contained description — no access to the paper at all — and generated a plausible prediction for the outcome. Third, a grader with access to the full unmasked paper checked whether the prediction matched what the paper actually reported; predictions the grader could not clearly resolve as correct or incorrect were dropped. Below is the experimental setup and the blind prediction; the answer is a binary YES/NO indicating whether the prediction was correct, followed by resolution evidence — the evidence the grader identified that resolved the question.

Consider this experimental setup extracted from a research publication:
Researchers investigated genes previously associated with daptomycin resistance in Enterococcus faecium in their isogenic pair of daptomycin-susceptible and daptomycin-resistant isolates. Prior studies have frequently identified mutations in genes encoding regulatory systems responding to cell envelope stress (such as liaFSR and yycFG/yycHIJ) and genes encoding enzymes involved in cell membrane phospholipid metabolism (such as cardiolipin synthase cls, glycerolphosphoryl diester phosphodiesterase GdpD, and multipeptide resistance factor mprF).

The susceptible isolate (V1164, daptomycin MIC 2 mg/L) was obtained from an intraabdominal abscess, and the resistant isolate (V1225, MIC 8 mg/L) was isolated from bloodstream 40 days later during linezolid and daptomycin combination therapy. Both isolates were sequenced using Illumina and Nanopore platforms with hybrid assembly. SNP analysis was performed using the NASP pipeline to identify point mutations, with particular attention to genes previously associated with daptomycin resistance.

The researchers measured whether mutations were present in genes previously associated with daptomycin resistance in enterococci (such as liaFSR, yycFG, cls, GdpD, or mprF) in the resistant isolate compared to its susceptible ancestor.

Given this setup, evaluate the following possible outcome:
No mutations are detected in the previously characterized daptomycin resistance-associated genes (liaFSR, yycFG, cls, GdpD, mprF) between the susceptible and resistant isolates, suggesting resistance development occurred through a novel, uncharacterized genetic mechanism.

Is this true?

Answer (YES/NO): YES